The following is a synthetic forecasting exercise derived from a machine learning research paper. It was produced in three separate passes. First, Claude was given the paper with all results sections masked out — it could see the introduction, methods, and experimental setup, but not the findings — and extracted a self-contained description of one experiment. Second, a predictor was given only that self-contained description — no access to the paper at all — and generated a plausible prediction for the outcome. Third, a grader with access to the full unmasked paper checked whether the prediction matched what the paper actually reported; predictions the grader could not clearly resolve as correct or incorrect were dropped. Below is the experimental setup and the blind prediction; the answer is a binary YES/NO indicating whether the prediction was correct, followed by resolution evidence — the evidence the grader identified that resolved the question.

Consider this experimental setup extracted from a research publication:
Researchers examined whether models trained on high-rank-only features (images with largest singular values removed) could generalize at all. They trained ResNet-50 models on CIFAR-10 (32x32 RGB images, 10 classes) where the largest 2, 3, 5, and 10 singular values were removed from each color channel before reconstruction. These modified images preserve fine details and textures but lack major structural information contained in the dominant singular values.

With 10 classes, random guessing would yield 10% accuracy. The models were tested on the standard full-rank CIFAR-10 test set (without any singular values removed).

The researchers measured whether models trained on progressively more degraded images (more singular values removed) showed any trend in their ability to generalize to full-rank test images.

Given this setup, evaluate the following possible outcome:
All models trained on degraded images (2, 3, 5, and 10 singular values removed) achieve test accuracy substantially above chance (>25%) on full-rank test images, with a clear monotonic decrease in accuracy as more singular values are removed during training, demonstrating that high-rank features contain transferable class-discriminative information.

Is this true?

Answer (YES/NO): NO